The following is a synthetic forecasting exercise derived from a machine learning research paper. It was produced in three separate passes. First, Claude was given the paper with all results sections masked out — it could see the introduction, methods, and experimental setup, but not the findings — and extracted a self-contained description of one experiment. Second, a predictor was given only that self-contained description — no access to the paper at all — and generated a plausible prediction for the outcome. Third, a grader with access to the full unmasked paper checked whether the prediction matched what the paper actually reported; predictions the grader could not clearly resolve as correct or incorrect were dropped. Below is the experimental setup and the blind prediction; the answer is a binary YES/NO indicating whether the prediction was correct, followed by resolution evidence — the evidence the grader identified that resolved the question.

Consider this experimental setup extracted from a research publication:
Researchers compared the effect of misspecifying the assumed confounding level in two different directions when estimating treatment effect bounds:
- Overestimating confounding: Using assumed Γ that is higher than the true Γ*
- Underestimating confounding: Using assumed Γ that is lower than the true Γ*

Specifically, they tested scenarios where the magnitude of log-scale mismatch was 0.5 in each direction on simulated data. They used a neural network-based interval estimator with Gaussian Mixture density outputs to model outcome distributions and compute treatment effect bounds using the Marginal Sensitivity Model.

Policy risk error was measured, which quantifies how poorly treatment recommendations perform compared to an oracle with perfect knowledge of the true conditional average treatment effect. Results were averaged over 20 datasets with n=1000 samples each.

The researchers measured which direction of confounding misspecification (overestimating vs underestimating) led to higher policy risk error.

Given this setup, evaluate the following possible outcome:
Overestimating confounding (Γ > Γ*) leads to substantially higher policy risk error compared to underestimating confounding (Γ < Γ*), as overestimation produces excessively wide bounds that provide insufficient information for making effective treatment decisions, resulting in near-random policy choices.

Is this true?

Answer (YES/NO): NO